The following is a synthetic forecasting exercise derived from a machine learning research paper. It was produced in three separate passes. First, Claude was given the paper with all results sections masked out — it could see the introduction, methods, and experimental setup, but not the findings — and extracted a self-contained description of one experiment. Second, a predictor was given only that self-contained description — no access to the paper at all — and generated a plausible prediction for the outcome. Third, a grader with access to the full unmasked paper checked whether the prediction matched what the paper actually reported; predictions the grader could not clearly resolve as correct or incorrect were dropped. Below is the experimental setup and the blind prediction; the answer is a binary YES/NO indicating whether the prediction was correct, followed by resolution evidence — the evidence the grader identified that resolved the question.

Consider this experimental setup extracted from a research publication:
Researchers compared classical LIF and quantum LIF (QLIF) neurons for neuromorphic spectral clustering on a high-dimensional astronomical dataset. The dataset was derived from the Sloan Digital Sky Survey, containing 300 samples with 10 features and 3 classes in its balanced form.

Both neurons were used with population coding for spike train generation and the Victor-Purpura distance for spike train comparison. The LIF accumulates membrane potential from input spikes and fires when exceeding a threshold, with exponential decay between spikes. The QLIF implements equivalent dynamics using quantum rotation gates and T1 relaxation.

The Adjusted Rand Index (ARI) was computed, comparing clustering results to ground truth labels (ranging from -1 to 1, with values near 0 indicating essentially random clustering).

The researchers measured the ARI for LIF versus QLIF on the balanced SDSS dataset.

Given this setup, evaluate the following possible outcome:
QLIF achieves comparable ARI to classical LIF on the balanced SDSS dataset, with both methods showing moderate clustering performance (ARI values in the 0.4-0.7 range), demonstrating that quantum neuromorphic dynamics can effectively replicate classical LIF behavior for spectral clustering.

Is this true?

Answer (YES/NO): NO